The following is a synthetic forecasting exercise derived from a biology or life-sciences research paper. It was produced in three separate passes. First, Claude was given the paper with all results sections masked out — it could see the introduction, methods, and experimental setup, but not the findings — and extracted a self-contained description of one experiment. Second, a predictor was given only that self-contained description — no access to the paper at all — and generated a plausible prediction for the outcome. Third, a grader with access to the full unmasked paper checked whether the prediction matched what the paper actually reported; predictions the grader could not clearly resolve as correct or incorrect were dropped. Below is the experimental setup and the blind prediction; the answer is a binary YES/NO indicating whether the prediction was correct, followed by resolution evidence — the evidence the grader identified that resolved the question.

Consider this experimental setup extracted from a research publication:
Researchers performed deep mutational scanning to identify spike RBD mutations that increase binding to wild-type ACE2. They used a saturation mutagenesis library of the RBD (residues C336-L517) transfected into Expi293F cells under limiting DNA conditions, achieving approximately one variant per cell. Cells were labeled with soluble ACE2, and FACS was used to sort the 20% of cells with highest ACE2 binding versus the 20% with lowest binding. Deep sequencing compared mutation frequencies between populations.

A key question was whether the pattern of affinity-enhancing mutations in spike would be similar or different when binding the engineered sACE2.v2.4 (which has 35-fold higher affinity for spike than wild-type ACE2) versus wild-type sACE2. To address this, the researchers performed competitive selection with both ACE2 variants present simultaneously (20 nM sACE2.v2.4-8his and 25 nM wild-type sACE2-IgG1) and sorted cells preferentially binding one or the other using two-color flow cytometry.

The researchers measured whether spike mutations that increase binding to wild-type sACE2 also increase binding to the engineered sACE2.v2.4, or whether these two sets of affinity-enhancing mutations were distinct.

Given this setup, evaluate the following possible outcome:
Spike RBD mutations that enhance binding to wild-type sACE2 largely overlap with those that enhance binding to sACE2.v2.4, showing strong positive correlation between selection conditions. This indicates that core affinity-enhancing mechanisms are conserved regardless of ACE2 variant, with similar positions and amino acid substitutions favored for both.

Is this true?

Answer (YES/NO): YES